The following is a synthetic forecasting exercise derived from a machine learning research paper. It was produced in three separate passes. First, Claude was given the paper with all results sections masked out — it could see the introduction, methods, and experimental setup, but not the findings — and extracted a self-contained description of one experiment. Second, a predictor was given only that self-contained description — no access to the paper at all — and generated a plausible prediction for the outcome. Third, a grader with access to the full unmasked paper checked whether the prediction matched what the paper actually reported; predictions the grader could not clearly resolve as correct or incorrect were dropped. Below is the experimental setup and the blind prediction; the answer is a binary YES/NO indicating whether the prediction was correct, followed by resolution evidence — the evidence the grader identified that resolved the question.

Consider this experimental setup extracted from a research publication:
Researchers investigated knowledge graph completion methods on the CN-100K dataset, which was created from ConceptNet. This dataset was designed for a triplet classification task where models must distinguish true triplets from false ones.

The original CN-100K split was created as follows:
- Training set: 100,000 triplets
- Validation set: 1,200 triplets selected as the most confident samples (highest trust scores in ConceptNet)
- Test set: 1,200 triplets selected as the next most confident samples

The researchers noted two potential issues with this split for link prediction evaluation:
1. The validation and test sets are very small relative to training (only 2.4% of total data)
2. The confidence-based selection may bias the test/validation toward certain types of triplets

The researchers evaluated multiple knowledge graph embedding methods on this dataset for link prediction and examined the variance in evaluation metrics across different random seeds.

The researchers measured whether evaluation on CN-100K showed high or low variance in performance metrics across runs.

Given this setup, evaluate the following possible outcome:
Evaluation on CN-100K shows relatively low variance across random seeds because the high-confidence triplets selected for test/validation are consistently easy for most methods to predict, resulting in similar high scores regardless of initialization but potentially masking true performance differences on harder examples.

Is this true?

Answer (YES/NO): NO